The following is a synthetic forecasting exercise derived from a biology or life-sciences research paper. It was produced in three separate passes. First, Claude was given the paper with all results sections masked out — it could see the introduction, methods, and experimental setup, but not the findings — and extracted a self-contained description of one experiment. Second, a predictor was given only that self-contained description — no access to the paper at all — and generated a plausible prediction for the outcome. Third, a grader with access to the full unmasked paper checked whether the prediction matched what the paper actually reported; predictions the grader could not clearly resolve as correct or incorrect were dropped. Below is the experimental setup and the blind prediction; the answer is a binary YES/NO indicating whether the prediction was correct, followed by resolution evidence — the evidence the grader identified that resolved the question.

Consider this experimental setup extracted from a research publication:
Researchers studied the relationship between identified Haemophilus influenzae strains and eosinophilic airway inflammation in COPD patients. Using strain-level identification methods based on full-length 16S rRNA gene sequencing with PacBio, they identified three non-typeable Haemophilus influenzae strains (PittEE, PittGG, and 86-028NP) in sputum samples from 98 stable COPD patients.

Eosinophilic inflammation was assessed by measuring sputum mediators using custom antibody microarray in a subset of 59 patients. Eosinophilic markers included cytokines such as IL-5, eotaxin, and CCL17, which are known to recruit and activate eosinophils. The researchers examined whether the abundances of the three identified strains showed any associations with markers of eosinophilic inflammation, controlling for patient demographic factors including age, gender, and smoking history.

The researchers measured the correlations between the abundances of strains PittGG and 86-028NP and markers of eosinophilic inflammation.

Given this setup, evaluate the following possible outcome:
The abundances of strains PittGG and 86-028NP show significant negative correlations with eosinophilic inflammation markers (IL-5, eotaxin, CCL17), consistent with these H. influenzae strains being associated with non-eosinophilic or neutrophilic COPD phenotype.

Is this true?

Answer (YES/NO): YES